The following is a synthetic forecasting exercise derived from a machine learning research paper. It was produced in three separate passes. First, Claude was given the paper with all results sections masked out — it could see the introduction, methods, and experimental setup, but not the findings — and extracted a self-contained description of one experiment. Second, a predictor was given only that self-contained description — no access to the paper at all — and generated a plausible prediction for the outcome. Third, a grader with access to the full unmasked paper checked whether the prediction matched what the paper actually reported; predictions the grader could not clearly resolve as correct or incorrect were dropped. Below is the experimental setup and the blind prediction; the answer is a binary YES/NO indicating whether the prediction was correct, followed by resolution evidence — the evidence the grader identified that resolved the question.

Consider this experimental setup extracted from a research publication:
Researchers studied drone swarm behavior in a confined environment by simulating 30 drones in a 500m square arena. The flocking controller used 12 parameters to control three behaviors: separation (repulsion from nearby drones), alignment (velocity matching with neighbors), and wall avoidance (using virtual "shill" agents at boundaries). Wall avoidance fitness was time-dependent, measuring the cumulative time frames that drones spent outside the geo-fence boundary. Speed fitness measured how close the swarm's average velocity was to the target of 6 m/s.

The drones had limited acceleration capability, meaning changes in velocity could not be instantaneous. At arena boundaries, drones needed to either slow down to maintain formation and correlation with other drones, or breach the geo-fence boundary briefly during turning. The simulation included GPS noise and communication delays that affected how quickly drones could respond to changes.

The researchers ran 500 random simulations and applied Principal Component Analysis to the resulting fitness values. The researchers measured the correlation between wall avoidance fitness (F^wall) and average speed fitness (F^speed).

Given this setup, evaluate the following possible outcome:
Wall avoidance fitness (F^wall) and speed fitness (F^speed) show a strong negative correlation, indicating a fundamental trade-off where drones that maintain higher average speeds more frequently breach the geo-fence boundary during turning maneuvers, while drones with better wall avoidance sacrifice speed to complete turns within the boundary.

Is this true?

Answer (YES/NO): NO